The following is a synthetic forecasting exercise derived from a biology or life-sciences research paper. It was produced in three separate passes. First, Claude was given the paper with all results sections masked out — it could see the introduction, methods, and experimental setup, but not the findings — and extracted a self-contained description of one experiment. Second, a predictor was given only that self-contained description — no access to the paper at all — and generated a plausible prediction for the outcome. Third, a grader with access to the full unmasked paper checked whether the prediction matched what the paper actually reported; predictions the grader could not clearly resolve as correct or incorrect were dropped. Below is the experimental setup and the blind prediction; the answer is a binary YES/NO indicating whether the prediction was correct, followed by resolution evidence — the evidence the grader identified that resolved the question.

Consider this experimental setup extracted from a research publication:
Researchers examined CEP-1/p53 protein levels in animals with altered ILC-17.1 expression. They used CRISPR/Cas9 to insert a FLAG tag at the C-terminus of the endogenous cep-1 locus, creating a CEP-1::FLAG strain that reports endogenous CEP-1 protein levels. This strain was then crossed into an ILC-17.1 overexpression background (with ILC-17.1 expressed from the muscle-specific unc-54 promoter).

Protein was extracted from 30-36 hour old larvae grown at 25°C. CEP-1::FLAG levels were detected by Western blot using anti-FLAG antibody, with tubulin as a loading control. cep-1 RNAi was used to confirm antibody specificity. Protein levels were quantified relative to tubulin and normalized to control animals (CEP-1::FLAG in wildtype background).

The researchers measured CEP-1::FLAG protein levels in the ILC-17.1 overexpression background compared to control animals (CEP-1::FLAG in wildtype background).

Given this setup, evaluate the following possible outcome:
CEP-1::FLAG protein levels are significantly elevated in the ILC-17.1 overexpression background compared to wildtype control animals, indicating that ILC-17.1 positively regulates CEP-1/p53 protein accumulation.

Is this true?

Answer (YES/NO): NO